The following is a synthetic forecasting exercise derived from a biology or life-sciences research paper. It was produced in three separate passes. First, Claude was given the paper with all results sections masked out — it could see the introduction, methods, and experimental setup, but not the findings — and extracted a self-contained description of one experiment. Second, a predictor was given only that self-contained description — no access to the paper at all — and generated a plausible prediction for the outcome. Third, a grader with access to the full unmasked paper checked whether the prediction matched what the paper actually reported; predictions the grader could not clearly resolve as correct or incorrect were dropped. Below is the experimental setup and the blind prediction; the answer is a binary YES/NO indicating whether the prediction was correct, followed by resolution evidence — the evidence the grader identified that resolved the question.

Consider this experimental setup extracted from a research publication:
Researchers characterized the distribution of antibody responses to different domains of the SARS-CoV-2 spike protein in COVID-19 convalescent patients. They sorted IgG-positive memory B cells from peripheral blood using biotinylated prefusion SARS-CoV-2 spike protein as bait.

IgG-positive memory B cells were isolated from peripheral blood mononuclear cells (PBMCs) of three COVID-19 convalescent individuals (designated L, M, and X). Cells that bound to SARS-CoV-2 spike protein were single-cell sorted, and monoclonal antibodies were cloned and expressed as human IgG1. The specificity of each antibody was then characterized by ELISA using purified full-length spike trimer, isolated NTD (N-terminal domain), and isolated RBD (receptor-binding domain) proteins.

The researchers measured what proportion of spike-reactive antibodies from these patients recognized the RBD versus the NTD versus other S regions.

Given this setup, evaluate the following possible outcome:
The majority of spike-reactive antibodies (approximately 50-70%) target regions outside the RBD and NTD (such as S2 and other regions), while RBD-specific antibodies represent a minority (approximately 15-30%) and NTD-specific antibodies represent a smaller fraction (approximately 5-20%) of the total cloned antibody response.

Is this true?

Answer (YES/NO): NO